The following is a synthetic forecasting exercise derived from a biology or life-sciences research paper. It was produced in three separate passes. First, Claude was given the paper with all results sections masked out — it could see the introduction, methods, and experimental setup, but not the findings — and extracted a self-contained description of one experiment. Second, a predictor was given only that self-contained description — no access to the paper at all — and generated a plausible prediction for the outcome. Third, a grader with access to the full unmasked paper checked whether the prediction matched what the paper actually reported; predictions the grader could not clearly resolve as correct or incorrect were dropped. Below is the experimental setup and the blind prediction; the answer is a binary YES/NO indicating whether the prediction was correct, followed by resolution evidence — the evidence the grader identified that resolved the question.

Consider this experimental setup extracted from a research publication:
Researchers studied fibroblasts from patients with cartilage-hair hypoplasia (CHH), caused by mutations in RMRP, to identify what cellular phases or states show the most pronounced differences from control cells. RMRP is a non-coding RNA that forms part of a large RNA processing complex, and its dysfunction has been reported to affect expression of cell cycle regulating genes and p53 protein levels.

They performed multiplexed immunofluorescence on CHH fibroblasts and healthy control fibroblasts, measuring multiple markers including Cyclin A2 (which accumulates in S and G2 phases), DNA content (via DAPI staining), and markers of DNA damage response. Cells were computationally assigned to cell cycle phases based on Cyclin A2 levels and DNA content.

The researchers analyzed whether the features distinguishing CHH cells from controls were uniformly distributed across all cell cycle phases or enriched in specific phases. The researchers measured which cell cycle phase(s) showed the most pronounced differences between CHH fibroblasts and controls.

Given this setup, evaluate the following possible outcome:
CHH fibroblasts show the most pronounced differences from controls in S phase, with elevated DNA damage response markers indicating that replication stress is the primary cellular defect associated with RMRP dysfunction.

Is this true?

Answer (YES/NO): NO